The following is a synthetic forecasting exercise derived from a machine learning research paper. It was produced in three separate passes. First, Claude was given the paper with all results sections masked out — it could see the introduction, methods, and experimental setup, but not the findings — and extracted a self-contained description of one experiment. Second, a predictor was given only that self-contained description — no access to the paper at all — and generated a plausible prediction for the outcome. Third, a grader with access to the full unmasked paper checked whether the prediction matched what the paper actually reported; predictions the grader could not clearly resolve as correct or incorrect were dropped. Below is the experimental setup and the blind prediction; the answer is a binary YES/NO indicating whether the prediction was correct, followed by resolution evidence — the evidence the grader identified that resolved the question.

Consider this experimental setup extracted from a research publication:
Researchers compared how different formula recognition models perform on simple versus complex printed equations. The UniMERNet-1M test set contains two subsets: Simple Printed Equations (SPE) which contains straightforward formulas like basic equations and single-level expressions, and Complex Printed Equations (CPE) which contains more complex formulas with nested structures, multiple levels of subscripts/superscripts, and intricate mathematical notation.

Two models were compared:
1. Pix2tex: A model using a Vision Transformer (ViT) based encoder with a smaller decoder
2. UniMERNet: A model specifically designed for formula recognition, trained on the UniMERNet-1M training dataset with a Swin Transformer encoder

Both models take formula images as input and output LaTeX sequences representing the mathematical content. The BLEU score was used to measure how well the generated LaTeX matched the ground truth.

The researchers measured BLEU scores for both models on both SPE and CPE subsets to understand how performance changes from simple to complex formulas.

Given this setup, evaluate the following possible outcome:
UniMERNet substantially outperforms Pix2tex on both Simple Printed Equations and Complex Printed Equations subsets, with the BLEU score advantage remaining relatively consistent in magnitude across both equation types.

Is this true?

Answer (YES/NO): NO